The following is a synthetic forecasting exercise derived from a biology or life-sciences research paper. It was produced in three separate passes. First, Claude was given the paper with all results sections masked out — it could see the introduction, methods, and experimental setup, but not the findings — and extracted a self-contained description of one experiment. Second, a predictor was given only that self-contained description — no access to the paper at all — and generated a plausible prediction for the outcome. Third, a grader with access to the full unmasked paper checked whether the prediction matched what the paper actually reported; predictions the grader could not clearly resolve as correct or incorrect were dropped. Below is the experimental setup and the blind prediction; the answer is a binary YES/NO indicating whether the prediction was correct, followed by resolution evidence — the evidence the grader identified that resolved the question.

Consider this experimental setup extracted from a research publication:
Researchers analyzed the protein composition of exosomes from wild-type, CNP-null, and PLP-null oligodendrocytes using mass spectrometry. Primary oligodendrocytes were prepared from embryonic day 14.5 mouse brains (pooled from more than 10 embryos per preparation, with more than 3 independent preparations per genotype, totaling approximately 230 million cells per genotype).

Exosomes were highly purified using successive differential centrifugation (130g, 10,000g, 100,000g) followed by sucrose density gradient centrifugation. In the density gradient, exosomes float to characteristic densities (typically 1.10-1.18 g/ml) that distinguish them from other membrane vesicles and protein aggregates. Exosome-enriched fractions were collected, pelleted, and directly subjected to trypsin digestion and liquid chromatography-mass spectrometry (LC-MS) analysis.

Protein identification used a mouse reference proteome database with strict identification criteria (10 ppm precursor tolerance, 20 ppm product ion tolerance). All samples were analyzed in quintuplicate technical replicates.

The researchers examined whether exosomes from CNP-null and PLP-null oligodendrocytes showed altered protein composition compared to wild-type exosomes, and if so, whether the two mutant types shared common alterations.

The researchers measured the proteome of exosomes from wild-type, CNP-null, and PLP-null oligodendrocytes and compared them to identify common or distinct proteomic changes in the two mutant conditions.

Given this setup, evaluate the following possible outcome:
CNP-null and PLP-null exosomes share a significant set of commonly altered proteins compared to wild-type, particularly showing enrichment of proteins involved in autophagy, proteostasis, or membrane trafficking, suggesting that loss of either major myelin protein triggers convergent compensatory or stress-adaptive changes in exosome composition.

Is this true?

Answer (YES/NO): NO